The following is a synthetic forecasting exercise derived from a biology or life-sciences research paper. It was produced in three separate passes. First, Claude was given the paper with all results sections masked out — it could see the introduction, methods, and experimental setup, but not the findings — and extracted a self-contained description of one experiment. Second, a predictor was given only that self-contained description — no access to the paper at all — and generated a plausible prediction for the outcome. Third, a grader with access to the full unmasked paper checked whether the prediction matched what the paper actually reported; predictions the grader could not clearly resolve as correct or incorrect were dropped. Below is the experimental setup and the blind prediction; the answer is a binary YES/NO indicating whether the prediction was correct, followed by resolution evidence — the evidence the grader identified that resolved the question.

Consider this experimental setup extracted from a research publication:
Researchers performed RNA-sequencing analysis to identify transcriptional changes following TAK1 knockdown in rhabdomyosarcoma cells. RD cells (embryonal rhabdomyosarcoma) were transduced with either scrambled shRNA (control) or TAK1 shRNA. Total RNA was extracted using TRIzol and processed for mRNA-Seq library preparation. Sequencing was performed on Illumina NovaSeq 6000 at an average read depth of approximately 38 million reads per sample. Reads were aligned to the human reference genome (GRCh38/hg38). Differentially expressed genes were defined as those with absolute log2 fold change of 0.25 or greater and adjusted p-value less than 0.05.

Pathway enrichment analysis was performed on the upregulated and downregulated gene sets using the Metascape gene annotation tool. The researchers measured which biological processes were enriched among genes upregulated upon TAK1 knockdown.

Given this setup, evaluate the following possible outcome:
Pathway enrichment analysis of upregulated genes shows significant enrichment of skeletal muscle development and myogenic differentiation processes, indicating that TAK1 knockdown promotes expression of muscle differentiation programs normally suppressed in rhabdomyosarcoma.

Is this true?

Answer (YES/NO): YES